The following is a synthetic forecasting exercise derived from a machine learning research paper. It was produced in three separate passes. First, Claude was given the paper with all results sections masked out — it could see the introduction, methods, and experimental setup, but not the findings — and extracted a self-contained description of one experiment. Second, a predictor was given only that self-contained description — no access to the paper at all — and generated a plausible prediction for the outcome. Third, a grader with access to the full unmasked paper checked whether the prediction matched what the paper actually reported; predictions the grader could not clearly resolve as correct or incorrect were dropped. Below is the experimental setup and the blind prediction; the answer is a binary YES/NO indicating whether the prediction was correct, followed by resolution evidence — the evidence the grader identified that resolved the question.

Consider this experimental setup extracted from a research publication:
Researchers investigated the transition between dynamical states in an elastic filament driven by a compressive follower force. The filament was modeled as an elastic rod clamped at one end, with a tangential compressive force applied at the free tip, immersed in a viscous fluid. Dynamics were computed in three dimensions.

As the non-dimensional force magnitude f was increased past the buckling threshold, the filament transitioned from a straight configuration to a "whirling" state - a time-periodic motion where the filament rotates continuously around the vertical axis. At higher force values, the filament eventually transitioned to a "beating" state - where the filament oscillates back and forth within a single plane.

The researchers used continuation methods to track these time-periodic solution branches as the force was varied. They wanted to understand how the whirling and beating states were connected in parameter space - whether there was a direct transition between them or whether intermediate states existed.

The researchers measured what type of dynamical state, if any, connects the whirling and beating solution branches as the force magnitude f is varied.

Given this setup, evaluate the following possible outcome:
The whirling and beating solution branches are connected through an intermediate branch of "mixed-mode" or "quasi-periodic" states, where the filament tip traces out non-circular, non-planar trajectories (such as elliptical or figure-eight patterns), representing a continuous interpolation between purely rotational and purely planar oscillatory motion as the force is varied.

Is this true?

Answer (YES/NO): YES